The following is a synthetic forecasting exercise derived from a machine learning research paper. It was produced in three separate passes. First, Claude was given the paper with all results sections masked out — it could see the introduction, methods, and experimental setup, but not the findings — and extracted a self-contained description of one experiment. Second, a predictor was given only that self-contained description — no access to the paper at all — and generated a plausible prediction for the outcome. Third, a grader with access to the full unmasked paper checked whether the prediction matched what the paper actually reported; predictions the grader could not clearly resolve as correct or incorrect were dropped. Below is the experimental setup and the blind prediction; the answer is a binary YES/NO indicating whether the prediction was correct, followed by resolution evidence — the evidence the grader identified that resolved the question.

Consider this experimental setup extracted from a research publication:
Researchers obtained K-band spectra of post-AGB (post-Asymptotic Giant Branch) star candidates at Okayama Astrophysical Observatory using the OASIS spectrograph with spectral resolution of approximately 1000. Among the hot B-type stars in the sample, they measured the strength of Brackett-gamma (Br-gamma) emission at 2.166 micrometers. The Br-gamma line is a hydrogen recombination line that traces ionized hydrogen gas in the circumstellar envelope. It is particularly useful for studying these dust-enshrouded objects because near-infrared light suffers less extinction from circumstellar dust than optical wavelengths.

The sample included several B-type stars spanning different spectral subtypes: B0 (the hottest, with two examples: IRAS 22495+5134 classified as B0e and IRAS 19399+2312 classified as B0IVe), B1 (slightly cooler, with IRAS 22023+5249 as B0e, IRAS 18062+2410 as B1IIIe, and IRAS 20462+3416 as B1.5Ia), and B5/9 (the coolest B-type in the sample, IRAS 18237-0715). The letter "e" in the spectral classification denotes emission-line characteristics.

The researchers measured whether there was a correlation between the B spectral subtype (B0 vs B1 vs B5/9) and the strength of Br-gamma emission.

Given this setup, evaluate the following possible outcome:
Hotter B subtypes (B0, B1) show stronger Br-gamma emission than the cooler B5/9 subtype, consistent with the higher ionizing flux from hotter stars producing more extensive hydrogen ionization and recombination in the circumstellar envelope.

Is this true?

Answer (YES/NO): NO